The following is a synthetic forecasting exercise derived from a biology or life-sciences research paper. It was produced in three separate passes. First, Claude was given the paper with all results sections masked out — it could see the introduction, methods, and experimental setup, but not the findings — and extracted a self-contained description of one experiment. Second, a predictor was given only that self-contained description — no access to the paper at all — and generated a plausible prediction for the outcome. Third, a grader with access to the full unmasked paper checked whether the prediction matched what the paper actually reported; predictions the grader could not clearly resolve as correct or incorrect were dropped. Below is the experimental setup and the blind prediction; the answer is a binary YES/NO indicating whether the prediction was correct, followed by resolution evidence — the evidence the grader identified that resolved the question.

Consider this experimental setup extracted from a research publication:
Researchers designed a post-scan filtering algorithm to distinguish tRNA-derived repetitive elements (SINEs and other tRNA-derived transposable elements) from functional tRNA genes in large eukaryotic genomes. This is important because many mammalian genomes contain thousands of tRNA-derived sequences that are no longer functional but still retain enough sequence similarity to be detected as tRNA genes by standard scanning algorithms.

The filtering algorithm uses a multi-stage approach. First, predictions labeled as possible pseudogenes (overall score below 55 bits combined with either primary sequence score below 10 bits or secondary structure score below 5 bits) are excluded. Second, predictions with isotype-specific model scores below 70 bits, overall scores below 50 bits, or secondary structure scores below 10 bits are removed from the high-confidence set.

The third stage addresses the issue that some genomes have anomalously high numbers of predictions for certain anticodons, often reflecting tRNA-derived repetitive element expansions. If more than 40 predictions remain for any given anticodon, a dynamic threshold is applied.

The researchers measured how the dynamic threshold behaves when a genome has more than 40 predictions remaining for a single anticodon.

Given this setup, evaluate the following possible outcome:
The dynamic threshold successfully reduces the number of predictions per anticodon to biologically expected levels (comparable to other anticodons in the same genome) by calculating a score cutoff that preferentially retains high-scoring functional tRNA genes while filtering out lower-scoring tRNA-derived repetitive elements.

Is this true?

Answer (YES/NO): NO